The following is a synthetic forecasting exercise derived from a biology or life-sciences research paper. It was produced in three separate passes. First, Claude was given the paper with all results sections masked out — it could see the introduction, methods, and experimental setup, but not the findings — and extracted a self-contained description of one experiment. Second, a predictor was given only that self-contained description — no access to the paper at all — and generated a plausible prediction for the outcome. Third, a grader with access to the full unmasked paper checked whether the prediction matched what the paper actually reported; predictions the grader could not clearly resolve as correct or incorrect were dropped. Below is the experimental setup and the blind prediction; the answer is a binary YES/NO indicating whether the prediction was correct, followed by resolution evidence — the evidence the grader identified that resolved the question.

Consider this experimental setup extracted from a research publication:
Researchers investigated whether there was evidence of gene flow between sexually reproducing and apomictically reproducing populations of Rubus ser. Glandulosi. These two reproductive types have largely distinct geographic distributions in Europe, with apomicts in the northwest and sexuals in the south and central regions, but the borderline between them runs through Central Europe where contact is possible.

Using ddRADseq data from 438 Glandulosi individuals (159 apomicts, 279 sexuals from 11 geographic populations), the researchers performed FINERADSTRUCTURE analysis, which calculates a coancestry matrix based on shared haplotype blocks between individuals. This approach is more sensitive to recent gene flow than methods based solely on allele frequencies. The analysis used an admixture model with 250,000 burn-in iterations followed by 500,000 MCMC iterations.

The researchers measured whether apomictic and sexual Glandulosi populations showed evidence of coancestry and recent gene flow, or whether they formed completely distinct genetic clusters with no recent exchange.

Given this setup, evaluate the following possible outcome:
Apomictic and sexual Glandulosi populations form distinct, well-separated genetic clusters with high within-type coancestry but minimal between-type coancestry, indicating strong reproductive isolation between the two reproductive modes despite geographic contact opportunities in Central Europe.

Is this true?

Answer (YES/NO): NO